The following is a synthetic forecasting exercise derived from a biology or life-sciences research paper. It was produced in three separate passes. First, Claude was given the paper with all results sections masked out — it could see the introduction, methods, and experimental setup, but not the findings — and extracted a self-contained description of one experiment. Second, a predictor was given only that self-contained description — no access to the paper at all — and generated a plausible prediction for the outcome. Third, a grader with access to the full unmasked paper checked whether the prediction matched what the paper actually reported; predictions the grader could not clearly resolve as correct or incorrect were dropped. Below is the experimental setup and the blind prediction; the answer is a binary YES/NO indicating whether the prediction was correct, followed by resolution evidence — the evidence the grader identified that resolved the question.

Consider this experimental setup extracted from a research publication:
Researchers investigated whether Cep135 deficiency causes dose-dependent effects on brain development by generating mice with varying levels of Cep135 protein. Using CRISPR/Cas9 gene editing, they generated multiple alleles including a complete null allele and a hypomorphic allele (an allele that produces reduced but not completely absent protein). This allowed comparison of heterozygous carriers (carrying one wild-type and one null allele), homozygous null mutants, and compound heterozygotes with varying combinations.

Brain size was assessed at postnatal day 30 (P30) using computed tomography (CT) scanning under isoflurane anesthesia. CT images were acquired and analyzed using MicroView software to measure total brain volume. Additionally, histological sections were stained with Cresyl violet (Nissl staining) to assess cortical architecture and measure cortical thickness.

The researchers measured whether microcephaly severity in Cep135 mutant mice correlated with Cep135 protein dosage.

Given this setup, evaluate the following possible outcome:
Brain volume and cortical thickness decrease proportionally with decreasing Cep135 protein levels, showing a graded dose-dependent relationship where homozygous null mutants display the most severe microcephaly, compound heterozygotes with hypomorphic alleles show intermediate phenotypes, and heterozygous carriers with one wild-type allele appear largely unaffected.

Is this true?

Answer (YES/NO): YES